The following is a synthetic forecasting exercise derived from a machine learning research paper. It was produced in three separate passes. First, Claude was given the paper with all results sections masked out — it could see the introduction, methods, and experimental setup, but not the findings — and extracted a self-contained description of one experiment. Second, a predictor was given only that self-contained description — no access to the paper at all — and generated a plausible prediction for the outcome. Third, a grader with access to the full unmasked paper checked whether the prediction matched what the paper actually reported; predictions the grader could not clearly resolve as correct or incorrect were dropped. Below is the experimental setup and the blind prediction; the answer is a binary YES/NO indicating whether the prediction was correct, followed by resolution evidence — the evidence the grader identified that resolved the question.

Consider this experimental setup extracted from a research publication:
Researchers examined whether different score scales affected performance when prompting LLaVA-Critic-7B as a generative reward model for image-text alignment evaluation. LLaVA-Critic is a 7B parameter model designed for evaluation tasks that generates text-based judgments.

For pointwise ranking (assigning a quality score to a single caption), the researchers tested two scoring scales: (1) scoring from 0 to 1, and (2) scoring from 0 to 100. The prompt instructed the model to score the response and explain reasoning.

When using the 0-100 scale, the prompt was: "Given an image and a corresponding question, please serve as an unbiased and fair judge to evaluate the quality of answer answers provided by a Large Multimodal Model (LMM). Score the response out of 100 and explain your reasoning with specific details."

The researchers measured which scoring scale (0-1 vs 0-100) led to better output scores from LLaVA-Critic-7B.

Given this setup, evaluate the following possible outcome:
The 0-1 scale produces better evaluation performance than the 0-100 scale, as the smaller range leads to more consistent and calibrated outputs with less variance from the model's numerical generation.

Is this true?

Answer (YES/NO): NO